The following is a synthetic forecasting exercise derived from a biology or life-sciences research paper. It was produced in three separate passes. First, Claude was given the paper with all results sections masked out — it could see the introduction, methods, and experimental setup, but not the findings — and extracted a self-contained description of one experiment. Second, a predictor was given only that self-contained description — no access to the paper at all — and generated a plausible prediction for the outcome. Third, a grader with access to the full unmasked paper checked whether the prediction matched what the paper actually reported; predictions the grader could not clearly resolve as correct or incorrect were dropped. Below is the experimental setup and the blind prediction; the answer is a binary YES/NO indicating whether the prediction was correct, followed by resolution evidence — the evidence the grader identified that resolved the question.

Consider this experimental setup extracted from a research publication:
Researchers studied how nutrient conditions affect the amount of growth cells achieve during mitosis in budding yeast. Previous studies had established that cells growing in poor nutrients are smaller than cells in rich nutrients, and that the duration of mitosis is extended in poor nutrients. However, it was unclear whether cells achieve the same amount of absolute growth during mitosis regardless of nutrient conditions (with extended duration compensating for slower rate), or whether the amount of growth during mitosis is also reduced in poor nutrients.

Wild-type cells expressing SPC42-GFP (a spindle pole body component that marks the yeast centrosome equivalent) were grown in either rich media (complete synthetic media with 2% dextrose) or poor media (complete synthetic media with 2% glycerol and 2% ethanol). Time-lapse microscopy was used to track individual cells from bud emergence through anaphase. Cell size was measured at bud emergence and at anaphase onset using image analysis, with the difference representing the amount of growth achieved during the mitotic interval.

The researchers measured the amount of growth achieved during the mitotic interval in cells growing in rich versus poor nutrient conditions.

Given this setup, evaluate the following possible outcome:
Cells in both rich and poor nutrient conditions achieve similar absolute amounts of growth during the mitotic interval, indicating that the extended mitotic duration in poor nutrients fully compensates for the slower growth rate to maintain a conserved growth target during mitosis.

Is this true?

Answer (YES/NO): NO